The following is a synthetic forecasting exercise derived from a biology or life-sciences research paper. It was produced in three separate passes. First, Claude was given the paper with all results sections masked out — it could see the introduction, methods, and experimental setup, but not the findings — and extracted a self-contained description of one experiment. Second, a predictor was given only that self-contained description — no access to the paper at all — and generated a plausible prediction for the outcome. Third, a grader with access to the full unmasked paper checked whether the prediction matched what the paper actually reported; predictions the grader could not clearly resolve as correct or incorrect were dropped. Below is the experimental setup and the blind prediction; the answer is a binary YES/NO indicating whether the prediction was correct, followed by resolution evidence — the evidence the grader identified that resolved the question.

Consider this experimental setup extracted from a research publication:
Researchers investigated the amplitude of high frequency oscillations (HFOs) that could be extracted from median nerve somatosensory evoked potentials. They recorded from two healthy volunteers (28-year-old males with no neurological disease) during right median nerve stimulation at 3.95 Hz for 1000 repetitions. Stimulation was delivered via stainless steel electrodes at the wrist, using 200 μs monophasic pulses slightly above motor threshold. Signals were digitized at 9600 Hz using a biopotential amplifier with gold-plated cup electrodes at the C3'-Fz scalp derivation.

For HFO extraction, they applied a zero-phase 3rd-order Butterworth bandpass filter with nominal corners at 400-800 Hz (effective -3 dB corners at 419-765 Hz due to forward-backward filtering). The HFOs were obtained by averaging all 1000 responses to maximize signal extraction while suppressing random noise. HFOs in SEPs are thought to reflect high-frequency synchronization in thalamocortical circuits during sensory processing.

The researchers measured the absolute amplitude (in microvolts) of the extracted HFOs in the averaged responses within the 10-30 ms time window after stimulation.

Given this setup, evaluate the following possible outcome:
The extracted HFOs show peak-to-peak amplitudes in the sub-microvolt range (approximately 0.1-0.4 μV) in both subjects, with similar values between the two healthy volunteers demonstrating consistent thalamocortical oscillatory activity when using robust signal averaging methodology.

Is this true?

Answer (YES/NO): YES